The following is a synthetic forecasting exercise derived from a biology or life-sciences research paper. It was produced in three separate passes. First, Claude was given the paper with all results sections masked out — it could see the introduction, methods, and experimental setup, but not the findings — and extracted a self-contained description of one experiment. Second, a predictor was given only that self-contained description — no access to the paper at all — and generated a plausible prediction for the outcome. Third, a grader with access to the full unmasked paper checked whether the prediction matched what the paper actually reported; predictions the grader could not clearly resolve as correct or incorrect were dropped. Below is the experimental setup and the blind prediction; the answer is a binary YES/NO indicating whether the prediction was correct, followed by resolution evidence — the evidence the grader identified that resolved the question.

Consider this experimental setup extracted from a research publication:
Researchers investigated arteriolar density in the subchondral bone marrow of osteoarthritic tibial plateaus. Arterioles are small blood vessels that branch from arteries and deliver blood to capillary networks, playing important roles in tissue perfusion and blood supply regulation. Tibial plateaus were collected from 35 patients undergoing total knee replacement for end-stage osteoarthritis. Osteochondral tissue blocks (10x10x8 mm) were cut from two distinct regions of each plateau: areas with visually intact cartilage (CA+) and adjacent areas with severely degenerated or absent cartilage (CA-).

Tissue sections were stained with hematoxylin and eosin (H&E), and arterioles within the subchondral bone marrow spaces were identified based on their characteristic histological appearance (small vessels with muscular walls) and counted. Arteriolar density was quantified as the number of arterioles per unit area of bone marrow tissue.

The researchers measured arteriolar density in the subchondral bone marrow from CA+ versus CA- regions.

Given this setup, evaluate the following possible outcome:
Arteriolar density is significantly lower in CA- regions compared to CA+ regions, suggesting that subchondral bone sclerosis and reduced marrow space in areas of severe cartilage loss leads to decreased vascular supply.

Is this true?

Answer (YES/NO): NO